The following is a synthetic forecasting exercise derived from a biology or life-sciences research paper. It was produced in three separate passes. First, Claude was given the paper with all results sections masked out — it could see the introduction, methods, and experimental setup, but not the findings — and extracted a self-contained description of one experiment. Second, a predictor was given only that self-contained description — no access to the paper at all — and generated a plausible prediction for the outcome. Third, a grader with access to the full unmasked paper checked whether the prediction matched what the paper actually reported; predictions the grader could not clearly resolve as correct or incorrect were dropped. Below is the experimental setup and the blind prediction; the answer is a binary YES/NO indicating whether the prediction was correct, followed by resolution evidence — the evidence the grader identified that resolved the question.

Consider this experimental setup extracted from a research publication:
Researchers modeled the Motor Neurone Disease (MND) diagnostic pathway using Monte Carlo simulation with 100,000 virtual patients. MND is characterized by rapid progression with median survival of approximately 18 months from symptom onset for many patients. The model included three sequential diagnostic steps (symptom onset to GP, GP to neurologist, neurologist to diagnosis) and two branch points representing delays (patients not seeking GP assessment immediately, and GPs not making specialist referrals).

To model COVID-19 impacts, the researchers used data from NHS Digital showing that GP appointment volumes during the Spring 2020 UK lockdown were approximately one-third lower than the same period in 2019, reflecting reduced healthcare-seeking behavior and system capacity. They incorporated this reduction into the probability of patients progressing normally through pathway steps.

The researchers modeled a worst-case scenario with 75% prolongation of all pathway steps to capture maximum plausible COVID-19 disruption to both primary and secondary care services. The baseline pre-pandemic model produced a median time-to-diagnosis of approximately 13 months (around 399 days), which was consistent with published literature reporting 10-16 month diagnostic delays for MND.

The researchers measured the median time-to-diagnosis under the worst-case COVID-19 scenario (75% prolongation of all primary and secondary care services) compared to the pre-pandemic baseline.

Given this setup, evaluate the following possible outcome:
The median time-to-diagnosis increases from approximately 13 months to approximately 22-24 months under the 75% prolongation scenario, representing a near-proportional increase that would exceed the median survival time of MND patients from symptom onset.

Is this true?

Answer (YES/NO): NO